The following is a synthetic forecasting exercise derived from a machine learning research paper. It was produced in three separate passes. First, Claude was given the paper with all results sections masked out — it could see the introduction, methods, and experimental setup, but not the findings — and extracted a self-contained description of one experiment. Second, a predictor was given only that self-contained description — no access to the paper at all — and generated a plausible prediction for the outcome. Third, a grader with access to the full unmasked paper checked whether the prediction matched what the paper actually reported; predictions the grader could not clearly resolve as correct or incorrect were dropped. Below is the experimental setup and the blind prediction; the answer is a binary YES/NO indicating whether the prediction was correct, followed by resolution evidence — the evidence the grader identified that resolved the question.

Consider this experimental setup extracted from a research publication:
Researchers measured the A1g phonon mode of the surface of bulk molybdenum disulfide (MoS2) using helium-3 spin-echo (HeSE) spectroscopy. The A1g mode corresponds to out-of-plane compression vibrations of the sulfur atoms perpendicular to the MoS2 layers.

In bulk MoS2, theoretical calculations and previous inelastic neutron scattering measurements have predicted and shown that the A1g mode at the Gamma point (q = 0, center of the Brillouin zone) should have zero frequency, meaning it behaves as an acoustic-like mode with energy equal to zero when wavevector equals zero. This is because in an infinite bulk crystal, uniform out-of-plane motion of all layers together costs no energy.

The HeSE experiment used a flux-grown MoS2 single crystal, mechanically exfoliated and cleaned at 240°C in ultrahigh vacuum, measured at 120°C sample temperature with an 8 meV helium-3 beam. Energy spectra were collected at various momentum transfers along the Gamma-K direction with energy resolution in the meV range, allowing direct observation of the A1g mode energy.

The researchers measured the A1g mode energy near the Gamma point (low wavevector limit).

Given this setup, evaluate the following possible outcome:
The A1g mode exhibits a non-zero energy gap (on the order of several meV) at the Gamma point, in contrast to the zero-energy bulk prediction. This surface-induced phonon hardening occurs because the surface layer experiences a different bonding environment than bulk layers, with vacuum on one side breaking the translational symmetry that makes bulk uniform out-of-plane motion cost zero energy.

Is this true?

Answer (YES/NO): YES